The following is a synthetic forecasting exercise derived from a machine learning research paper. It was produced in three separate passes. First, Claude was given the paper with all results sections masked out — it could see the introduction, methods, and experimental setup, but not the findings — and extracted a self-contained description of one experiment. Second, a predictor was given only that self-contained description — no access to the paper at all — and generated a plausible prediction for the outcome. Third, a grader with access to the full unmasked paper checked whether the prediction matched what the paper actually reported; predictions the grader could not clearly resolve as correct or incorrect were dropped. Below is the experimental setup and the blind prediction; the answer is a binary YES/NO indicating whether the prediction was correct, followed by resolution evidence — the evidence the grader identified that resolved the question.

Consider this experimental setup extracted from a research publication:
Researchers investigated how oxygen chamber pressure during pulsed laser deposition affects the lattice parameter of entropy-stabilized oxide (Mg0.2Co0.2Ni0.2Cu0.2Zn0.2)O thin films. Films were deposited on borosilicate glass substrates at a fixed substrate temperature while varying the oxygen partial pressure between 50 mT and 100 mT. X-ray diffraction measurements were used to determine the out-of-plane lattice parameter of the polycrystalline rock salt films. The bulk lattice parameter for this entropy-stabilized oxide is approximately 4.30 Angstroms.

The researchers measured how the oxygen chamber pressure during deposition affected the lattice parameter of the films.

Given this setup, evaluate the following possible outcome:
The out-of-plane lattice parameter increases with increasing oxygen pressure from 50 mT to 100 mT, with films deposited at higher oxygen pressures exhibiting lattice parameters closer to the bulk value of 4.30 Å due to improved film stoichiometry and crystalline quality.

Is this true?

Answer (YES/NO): NO